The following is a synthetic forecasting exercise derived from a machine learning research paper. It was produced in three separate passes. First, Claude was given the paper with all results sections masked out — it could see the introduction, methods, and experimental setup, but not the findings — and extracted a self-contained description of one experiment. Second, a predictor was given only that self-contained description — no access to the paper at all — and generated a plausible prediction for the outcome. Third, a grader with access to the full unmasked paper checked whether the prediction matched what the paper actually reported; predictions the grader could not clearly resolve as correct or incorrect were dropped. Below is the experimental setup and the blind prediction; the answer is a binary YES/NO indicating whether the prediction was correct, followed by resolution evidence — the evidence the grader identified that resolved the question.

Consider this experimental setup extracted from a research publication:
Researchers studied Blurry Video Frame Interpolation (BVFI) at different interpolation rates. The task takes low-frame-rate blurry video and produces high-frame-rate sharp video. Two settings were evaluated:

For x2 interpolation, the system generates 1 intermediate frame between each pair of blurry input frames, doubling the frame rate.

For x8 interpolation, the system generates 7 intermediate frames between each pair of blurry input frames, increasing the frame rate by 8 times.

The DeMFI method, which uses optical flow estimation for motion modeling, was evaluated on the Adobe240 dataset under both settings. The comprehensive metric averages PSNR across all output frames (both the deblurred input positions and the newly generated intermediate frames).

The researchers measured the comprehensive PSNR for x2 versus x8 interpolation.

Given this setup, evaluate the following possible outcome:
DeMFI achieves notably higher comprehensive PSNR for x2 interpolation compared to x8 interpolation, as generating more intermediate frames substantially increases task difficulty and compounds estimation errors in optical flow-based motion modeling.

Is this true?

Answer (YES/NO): NO